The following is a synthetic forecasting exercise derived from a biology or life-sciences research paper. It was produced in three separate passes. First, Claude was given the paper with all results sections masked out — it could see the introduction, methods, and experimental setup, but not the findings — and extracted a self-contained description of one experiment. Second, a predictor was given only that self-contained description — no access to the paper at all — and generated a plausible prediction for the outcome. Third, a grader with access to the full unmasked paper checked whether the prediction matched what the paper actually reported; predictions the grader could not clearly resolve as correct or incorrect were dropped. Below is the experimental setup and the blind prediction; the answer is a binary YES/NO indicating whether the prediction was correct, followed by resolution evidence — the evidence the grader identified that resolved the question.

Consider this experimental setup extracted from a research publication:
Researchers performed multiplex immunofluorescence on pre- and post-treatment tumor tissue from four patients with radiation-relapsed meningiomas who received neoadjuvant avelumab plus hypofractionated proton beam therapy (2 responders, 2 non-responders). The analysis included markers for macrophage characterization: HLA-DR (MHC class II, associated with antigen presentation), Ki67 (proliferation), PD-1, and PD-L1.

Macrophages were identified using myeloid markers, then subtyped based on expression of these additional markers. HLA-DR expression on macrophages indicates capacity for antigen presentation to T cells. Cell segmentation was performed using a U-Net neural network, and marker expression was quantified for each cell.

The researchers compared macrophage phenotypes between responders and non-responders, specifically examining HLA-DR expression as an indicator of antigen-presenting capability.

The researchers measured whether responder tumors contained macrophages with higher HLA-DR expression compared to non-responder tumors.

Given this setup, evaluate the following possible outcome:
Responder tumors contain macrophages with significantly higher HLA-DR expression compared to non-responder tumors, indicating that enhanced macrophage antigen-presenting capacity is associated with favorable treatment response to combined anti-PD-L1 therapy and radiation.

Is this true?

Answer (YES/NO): YES